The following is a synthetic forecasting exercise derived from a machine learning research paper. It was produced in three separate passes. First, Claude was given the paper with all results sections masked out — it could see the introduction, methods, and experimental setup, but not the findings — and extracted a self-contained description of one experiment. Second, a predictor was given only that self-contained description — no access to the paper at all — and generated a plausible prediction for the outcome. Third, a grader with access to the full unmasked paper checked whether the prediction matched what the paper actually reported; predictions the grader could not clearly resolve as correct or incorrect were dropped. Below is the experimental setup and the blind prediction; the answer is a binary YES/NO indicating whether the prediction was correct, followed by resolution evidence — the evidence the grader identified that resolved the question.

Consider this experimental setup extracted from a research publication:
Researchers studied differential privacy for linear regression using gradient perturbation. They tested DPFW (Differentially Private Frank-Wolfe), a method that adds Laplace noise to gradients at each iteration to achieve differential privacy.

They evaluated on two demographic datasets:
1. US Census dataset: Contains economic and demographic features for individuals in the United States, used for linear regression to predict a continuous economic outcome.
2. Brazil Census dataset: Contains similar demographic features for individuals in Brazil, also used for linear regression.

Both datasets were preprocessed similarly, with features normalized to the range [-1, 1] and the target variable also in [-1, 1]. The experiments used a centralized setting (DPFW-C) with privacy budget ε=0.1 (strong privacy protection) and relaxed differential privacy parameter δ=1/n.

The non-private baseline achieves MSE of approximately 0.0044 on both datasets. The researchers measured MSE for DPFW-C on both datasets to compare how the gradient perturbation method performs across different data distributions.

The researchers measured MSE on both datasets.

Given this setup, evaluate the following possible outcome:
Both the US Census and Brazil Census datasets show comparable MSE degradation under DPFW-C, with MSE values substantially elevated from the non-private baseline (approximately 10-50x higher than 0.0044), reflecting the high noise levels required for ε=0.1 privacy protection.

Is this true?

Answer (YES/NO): NO